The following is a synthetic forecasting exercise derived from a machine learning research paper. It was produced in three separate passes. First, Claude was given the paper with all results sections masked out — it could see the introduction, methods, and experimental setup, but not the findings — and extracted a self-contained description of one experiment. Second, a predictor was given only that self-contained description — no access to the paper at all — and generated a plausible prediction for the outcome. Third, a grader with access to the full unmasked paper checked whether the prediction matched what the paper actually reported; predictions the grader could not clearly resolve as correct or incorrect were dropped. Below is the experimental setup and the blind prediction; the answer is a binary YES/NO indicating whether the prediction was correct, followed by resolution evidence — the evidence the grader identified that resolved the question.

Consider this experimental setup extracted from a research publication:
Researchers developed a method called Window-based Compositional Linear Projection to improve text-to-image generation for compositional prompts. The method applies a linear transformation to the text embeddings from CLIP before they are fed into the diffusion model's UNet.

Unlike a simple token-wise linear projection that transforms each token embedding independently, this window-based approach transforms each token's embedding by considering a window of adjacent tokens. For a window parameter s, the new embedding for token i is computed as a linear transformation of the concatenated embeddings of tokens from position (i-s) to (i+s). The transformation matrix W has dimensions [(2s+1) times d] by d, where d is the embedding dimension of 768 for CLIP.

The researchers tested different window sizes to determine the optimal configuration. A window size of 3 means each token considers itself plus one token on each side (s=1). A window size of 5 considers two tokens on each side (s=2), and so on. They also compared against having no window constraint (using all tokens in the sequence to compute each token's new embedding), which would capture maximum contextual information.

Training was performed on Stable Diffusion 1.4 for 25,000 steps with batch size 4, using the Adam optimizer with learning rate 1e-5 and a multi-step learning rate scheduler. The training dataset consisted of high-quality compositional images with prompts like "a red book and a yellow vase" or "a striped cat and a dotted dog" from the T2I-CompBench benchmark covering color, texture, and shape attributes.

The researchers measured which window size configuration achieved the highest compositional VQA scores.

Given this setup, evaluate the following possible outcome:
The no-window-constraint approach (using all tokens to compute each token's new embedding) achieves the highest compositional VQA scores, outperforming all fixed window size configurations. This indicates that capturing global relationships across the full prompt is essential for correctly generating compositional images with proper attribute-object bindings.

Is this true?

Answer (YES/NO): NO